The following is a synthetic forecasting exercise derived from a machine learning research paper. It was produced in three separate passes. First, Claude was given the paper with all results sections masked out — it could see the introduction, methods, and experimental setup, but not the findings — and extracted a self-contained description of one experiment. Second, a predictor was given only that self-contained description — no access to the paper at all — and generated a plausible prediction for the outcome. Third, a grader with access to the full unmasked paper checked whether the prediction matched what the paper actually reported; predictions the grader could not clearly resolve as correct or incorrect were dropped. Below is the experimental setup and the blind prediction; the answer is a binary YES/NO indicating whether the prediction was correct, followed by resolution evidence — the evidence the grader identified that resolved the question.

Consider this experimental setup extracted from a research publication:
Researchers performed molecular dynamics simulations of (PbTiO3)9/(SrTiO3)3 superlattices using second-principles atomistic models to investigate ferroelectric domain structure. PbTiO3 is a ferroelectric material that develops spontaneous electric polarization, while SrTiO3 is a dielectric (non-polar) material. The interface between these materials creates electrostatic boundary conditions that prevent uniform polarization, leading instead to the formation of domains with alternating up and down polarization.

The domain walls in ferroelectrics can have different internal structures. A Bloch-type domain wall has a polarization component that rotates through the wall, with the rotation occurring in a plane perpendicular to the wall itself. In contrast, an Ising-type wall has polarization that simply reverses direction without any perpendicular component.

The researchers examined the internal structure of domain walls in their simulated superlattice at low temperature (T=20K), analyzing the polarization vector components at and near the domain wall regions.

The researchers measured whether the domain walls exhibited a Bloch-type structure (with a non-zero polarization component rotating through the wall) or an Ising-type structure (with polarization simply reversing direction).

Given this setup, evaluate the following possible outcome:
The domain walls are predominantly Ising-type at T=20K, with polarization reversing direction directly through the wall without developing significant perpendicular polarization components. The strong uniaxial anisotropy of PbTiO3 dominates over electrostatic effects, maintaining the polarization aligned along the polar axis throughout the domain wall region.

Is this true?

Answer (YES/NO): NO